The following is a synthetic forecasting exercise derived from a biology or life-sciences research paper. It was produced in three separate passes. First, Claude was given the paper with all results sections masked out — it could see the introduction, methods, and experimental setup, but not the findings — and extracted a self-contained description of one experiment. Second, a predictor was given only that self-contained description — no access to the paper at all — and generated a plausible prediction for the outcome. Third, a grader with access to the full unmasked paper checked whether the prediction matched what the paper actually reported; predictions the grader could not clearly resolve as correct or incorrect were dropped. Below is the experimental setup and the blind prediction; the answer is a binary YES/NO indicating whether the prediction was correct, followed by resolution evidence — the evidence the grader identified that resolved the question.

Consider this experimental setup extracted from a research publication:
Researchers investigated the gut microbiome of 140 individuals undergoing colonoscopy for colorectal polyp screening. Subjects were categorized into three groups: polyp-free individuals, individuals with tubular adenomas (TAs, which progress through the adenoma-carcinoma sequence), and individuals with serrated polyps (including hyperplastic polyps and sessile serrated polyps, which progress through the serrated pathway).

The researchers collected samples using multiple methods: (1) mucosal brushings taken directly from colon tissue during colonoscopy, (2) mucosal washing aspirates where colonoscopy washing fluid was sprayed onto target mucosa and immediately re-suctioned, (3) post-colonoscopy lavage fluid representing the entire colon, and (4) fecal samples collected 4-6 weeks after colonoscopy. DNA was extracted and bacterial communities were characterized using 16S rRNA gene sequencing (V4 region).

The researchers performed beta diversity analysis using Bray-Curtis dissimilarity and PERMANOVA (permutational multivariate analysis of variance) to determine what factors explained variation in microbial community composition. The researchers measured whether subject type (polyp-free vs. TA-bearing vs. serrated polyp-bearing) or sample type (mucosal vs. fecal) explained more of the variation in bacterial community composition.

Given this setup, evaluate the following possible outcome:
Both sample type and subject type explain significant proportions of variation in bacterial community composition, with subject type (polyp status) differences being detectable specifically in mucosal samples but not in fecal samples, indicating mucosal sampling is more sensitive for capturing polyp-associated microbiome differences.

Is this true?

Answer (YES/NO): YES